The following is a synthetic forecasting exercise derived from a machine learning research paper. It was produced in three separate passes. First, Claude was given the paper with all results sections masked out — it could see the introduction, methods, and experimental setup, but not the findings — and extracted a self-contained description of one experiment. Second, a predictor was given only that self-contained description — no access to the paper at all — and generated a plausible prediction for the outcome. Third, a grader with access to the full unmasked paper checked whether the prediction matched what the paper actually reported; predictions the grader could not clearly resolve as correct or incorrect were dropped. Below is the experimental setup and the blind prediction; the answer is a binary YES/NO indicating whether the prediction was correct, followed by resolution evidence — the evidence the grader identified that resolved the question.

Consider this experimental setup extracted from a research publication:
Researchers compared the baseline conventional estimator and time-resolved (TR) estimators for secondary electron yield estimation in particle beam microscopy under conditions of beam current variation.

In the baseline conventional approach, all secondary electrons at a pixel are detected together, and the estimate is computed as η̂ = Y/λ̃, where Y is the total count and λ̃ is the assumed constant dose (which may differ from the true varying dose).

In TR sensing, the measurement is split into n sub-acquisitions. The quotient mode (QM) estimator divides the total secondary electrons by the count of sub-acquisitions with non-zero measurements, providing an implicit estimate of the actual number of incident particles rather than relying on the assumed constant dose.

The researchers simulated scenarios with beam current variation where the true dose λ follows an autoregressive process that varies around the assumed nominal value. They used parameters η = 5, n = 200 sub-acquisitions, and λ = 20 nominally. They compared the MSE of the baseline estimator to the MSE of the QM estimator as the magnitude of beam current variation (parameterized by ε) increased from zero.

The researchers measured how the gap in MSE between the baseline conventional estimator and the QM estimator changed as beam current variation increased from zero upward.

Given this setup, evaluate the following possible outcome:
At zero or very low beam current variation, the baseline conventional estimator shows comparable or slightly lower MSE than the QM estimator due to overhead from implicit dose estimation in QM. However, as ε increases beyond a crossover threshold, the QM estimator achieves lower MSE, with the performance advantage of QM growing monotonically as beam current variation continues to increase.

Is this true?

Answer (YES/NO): NO